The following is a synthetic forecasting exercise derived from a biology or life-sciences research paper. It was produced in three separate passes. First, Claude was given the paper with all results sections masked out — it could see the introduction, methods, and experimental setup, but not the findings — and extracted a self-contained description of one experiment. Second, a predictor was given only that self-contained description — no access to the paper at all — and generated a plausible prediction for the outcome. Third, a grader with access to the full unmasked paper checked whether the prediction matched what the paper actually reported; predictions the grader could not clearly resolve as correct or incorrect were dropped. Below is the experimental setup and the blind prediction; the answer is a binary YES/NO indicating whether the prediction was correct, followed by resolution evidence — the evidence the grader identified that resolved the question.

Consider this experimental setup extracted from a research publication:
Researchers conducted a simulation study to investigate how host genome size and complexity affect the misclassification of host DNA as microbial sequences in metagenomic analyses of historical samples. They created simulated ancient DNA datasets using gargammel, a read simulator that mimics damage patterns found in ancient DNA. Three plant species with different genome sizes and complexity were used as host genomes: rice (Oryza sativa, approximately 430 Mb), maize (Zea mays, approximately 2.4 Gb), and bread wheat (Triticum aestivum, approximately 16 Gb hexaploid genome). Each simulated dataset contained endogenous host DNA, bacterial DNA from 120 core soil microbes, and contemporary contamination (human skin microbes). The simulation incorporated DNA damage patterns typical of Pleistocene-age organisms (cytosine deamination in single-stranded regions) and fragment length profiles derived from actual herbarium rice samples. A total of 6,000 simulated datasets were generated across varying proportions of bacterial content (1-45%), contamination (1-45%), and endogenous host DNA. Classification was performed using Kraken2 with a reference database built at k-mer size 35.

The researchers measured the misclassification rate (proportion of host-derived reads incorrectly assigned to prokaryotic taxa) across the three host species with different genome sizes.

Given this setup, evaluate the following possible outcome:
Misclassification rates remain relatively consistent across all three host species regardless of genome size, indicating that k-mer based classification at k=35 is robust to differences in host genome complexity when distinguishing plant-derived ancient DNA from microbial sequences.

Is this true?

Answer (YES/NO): YES